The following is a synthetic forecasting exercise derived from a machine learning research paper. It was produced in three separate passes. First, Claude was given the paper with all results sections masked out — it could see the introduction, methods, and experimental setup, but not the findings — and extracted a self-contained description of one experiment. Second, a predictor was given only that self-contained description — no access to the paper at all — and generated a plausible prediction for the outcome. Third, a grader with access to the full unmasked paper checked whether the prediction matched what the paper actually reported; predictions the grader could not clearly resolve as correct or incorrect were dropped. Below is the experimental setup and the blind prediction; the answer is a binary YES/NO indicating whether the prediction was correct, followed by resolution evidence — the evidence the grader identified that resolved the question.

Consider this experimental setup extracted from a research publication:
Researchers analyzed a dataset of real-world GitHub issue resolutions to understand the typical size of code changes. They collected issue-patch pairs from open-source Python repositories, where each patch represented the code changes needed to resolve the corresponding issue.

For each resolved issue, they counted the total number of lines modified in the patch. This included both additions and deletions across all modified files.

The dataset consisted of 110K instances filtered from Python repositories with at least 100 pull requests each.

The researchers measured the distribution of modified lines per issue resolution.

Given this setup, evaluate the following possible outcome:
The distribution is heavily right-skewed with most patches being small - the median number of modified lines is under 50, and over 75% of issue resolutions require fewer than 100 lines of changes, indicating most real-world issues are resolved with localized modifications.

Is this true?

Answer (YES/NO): NO